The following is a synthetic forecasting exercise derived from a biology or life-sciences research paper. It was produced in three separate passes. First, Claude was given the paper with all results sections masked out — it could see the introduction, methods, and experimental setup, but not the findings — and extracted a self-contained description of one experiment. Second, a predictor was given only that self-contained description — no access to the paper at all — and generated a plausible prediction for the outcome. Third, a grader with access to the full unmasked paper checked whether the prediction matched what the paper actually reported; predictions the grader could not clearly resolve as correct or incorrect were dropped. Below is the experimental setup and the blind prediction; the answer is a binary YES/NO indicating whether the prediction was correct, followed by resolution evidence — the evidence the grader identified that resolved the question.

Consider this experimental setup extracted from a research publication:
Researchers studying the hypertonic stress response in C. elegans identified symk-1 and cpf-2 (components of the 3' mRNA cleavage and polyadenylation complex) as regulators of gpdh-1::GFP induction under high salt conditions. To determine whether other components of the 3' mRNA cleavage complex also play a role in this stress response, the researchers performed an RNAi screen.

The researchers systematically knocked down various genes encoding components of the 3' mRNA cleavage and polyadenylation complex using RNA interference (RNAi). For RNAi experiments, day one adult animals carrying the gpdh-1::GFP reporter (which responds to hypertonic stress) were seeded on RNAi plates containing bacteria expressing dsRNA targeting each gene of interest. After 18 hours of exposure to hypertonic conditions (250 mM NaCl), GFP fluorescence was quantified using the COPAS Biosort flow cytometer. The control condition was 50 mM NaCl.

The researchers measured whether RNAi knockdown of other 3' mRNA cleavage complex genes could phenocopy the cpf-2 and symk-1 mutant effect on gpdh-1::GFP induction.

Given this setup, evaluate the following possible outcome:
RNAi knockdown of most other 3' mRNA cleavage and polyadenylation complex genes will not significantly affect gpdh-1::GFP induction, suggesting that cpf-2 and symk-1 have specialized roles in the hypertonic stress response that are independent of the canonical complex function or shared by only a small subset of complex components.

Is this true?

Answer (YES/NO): NO